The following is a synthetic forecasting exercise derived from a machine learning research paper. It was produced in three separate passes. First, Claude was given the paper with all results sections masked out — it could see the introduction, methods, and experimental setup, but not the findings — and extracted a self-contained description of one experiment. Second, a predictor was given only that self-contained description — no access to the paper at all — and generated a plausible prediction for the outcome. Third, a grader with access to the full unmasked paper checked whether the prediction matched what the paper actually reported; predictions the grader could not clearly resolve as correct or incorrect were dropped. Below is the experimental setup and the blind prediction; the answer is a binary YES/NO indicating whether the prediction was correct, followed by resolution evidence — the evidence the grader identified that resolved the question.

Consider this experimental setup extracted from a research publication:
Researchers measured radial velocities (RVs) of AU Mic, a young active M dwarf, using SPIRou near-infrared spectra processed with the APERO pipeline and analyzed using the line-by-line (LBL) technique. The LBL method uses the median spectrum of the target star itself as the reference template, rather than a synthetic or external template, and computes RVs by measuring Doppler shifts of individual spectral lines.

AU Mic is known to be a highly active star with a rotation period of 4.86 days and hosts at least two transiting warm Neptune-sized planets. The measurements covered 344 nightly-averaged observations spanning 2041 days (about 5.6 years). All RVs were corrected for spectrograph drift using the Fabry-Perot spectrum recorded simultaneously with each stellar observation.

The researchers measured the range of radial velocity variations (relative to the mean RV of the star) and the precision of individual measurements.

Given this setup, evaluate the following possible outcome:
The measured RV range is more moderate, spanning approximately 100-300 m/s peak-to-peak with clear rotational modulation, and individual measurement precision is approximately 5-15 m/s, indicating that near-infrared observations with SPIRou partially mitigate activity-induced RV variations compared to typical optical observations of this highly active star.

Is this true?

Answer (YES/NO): NO